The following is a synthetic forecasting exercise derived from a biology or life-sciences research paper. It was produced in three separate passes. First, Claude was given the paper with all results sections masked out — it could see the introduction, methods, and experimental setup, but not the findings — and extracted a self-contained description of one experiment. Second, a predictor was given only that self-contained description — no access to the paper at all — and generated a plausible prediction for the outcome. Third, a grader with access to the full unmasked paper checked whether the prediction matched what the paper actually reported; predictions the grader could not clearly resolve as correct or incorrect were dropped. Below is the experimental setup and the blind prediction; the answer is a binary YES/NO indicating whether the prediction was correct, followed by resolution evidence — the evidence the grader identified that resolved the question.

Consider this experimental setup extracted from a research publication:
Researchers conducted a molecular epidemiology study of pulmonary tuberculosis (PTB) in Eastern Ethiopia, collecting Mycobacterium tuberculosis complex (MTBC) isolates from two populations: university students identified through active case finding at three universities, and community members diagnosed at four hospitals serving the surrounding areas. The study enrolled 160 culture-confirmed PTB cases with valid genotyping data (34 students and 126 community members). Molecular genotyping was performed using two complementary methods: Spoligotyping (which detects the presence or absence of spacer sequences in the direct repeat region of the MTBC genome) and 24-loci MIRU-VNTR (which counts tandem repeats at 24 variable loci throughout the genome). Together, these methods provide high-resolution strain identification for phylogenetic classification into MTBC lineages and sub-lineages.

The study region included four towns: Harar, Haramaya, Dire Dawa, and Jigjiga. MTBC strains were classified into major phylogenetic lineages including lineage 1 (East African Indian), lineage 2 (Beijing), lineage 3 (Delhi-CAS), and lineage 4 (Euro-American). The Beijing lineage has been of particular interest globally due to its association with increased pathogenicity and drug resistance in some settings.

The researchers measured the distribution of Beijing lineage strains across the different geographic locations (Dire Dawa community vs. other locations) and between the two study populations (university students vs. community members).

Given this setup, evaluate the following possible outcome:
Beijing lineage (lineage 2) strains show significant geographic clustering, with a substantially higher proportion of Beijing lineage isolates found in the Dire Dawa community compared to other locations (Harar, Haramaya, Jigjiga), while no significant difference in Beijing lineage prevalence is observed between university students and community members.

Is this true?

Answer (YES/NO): NO